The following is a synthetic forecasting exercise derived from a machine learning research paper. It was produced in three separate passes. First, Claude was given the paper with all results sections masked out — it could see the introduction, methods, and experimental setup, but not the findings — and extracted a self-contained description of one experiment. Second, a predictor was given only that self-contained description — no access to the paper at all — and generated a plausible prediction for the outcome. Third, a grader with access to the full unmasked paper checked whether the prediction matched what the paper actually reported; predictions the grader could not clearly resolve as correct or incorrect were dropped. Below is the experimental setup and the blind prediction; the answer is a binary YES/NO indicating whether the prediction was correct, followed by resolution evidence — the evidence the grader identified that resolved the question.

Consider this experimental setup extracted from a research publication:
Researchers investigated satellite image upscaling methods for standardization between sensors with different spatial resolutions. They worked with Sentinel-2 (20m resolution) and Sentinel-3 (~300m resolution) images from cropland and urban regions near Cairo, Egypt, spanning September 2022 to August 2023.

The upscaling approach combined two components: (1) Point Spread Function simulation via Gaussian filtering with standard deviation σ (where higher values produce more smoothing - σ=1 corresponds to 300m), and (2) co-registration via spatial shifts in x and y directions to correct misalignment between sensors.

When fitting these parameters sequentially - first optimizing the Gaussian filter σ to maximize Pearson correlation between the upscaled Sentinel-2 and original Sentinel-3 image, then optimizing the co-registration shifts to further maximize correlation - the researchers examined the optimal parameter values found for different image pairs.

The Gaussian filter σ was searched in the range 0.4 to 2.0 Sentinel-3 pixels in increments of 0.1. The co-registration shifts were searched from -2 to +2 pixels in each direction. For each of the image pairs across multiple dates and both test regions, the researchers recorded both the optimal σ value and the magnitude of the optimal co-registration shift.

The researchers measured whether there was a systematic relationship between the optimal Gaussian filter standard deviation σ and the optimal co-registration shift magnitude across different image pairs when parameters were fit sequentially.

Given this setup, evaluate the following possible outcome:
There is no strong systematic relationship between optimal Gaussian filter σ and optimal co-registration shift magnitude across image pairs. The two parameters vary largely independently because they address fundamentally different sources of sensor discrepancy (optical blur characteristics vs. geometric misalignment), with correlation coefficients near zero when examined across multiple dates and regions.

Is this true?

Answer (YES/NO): NO